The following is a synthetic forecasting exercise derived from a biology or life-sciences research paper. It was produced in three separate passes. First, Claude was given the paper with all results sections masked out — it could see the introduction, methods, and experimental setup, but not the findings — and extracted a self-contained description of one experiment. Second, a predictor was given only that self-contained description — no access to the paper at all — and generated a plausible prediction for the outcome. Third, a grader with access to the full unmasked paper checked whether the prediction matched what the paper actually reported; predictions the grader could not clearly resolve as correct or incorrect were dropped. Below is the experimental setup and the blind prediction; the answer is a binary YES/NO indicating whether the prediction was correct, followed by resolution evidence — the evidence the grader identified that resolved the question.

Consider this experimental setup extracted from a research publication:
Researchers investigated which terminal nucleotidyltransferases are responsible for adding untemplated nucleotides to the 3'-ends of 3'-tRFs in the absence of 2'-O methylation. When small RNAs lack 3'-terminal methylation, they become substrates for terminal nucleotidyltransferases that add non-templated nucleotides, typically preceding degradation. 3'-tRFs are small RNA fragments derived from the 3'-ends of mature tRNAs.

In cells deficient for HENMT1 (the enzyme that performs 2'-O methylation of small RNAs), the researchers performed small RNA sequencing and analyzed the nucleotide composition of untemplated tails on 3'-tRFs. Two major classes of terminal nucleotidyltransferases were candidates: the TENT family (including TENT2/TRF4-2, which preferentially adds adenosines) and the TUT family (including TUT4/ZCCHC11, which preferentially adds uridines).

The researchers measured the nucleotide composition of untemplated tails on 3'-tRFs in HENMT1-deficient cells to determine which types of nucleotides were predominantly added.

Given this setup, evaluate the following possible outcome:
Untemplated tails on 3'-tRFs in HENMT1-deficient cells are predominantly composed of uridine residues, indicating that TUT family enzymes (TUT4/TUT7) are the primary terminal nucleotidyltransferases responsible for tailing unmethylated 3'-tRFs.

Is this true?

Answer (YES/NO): NO